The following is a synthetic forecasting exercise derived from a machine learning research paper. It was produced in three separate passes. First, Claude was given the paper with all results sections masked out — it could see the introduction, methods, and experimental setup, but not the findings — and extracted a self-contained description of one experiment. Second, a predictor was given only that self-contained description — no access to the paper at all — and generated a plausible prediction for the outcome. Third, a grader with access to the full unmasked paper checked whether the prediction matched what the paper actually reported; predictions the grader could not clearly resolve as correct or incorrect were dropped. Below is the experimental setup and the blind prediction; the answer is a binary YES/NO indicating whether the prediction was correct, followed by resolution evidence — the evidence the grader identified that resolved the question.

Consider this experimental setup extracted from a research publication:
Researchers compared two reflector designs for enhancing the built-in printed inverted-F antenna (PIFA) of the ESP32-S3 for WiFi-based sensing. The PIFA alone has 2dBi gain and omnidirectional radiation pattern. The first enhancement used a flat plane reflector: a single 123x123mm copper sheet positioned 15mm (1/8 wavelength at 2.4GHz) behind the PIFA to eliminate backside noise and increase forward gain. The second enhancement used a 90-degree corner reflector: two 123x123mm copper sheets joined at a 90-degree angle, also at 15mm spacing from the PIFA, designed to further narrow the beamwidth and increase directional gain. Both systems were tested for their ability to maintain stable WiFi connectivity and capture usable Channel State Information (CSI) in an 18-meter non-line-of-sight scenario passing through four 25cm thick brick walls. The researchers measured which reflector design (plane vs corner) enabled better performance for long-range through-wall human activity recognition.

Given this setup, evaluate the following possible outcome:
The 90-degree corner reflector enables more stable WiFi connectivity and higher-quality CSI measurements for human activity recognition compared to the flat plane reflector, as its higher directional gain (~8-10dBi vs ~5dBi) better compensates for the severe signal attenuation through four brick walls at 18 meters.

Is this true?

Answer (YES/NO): NO